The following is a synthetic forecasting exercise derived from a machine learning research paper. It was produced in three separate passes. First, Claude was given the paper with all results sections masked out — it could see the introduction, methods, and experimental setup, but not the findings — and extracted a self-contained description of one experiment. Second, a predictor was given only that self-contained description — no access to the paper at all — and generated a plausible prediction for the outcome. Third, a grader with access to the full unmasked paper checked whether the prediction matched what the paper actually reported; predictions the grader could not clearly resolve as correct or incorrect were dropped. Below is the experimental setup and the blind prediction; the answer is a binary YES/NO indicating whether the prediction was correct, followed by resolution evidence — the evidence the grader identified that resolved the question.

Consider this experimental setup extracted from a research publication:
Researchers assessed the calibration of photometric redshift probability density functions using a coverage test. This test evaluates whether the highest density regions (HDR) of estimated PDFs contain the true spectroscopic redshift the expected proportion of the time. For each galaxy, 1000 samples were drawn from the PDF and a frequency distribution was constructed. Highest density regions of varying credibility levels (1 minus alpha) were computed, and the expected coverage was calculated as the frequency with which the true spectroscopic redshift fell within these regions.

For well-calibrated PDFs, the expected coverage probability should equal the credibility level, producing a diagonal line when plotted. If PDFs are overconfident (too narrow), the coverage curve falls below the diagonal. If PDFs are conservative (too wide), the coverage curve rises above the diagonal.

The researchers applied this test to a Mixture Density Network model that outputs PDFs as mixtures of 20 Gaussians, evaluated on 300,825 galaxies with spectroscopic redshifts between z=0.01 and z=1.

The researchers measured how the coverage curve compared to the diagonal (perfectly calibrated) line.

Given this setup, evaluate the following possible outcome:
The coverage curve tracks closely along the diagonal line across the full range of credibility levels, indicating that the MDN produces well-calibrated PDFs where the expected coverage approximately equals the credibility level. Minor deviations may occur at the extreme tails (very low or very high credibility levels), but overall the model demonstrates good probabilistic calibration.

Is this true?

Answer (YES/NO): YES